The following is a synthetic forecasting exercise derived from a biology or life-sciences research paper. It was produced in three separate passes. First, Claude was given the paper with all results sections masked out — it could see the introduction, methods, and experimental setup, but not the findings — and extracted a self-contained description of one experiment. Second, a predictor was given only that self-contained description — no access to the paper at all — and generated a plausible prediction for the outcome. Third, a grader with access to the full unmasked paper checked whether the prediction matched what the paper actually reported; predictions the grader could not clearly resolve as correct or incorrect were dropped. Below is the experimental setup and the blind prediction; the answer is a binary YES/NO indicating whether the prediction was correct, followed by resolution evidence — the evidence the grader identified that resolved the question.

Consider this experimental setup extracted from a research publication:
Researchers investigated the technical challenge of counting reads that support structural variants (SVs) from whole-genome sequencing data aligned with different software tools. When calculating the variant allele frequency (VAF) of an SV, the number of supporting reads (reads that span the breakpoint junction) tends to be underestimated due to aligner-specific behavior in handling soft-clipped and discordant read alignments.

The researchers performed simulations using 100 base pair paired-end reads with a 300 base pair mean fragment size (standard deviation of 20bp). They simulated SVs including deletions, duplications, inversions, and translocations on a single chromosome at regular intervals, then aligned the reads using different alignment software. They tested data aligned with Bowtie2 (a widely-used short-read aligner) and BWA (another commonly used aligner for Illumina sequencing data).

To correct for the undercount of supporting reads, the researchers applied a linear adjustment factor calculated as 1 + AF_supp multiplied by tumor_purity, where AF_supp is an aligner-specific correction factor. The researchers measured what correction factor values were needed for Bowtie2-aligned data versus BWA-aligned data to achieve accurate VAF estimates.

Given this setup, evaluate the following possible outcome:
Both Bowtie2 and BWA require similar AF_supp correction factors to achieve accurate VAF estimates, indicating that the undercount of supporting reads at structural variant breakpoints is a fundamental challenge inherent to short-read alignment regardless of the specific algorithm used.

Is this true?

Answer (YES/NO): NO